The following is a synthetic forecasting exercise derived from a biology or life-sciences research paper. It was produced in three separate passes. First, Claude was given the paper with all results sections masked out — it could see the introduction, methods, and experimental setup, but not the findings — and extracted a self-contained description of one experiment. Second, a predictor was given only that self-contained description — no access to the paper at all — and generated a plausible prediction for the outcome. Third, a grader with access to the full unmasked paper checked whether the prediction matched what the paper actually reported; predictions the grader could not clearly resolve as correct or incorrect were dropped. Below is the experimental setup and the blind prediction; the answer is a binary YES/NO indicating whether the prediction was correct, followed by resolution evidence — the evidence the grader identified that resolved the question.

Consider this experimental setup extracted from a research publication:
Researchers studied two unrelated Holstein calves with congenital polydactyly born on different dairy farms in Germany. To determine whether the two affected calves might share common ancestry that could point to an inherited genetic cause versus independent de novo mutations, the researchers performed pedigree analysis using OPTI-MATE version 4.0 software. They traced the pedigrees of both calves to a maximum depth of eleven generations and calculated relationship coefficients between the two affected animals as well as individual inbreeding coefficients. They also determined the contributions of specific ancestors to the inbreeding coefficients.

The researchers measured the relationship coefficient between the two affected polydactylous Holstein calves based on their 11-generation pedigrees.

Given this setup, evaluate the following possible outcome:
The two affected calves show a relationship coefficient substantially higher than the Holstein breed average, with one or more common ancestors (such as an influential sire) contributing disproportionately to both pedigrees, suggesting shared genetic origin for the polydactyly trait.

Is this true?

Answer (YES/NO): NO